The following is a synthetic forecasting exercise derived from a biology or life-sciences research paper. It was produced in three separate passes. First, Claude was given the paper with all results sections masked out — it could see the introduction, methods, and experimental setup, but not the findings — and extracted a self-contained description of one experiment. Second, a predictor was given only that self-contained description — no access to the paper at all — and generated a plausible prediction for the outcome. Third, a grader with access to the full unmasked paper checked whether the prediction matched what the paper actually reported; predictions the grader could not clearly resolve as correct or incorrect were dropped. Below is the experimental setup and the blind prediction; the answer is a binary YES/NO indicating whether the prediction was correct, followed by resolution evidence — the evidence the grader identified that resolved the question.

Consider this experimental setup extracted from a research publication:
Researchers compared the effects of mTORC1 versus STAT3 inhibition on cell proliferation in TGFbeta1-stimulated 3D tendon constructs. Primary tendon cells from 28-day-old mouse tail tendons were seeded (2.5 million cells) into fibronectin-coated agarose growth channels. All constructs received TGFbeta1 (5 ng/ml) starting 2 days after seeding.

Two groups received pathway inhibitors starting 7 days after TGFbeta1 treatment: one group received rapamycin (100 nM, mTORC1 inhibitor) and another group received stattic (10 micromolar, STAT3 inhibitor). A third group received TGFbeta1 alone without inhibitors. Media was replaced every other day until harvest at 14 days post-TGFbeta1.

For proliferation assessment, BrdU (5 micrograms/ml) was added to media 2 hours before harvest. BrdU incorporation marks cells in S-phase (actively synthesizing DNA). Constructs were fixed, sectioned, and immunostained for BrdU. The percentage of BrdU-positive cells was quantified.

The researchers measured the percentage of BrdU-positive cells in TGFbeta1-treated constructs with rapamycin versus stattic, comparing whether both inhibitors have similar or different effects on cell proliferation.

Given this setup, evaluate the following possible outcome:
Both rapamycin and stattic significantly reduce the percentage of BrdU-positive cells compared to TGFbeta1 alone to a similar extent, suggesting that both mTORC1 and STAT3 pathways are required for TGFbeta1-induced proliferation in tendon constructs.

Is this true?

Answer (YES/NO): YES